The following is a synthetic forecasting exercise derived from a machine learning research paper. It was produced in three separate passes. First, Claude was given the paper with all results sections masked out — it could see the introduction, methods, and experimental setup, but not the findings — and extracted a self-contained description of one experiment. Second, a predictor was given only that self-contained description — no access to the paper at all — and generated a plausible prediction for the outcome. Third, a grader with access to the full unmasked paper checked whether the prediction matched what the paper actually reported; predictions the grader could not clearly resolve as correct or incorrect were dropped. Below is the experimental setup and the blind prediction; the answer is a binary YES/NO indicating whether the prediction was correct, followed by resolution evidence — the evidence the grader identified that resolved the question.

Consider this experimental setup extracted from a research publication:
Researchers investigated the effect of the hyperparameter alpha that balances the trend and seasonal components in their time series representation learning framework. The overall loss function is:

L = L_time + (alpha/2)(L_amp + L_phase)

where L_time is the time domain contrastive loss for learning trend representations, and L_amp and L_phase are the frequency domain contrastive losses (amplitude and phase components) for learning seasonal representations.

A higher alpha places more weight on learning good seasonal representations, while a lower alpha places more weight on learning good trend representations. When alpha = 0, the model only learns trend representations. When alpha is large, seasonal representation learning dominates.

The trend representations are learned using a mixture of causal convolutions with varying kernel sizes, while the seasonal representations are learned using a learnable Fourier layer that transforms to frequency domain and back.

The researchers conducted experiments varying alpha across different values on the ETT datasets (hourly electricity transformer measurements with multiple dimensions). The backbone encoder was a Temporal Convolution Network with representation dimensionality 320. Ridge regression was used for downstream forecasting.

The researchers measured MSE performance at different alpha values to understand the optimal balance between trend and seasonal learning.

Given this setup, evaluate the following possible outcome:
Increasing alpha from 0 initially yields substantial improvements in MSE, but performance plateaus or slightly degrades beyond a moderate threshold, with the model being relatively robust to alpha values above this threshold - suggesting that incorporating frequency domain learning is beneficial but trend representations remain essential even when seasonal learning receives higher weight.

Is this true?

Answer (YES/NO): NO